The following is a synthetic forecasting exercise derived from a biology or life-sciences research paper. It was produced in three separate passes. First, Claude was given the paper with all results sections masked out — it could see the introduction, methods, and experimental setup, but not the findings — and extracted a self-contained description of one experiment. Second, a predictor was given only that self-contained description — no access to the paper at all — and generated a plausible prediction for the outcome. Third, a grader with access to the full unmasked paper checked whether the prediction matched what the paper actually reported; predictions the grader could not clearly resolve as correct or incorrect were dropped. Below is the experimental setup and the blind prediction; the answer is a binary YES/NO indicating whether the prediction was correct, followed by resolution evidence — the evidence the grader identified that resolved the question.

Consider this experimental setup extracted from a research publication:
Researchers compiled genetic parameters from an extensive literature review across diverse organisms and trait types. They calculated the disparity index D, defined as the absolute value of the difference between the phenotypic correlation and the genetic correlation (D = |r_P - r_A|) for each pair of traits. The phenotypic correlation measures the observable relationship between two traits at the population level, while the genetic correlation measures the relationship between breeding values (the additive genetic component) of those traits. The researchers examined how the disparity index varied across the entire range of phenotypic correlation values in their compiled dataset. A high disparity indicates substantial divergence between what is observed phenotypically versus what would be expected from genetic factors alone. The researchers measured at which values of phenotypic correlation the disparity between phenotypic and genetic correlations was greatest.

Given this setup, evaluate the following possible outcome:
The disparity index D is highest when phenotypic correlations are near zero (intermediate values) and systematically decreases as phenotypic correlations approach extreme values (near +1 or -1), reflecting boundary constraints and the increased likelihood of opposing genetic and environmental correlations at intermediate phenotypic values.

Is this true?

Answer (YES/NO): YES